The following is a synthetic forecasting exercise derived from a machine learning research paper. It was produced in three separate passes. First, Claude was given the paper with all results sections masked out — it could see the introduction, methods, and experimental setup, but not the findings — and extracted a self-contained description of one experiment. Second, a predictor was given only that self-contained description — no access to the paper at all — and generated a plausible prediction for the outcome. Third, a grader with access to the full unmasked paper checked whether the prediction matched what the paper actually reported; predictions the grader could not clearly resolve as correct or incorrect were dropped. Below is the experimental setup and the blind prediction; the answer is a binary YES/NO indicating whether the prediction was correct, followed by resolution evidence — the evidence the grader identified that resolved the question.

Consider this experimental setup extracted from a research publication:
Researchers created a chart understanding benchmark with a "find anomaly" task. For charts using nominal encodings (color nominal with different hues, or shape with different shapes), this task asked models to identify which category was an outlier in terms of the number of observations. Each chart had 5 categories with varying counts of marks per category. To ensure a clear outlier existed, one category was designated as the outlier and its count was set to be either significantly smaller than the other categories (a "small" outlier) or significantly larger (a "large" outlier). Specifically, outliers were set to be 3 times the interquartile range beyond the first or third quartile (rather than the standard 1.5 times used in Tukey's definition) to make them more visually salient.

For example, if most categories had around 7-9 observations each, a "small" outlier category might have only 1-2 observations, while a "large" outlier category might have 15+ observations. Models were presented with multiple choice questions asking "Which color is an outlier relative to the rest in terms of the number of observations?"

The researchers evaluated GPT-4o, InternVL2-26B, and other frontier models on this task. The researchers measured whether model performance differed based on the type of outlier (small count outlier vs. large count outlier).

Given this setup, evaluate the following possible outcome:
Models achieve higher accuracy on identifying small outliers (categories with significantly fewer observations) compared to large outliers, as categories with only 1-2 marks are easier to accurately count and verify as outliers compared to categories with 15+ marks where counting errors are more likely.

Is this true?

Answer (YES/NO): YES